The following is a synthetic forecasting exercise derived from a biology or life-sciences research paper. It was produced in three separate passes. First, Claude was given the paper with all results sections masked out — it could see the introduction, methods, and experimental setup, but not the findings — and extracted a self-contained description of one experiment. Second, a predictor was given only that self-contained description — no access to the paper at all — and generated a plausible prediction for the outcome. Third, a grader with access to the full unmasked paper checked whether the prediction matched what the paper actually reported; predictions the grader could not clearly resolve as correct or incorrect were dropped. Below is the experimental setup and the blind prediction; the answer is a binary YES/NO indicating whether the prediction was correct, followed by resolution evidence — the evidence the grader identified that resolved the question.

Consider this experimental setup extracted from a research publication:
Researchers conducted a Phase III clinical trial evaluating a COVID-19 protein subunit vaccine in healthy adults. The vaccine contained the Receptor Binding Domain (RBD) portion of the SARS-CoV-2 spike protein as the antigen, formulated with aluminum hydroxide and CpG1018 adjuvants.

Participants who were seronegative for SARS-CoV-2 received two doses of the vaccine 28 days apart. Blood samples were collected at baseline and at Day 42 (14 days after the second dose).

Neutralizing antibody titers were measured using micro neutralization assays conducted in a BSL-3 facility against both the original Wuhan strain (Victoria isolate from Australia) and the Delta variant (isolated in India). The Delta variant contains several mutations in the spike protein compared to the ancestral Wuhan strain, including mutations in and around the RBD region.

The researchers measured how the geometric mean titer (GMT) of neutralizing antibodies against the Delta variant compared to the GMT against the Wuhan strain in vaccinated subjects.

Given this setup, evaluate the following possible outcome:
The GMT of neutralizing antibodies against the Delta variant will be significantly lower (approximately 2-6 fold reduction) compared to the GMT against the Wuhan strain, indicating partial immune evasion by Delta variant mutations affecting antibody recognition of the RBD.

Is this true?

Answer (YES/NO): YES